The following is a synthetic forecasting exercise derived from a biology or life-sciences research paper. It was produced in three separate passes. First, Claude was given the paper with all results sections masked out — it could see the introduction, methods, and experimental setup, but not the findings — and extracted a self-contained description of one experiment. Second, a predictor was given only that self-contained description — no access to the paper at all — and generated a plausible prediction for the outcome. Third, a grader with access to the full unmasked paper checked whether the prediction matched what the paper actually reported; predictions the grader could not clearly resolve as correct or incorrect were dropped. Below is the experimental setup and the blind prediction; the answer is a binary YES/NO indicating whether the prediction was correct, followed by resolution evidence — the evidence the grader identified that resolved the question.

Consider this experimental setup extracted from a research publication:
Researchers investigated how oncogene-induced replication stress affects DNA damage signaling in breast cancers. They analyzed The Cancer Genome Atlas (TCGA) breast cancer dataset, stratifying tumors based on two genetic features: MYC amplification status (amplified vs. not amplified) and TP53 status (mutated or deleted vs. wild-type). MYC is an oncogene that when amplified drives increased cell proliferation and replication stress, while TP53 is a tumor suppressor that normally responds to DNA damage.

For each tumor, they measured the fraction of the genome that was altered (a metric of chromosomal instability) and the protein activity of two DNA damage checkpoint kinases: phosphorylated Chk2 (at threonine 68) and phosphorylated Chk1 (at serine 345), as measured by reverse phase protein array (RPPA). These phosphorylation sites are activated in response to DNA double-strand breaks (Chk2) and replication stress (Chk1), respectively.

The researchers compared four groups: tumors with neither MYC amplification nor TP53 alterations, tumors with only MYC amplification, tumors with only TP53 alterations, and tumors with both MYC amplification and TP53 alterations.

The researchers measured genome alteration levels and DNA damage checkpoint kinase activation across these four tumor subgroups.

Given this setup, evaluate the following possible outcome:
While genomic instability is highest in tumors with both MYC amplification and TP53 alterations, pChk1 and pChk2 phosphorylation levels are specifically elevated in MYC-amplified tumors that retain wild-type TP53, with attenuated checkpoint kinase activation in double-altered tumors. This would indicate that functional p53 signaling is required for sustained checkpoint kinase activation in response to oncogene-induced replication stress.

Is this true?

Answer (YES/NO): NO